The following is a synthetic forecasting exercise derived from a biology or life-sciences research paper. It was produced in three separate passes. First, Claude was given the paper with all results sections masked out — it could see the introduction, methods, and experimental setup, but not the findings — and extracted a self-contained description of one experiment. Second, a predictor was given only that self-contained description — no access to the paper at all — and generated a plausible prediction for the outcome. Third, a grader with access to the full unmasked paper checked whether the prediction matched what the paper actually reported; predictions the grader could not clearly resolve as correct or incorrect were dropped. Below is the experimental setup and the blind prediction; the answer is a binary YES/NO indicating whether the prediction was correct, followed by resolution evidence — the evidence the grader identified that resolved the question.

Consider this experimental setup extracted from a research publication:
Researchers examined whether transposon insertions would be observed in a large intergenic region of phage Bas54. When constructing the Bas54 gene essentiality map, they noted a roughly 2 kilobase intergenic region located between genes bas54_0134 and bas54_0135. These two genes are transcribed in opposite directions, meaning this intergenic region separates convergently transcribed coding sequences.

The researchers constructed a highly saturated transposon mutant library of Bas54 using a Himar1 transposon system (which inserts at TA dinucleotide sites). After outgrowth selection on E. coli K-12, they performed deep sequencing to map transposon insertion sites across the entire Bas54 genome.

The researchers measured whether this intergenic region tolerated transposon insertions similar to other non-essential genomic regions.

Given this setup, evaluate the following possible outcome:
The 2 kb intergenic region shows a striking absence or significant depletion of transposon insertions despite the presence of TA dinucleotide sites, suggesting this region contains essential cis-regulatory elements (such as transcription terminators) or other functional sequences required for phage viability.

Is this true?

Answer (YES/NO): YES